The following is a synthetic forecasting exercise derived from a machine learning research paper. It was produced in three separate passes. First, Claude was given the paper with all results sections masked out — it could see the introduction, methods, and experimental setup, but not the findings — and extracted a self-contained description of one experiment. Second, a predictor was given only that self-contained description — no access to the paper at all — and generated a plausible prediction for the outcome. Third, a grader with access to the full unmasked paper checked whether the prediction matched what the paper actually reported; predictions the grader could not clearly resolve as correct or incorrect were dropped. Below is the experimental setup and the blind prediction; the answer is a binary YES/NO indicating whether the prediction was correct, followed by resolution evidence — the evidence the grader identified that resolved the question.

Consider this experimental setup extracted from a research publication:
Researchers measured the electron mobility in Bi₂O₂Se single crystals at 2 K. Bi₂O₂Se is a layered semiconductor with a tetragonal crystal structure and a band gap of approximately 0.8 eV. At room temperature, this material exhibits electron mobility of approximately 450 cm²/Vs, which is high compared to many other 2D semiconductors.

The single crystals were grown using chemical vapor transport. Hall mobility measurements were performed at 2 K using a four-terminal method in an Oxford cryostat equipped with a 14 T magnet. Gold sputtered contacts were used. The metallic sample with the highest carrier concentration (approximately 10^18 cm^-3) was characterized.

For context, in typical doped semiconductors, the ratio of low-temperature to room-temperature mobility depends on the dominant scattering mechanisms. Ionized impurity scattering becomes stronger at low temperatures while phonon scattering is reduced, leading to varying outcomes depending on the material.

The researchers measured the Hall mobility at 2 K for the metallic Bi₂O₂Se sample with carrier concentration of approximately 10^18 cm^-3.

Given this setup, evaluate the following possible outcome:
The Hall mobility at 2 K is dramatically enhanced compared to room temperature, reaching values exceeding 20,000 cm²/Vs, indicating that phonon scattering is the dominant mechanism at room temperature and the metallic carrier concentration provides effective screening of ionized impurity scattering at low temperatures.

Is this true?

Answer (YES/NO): YES